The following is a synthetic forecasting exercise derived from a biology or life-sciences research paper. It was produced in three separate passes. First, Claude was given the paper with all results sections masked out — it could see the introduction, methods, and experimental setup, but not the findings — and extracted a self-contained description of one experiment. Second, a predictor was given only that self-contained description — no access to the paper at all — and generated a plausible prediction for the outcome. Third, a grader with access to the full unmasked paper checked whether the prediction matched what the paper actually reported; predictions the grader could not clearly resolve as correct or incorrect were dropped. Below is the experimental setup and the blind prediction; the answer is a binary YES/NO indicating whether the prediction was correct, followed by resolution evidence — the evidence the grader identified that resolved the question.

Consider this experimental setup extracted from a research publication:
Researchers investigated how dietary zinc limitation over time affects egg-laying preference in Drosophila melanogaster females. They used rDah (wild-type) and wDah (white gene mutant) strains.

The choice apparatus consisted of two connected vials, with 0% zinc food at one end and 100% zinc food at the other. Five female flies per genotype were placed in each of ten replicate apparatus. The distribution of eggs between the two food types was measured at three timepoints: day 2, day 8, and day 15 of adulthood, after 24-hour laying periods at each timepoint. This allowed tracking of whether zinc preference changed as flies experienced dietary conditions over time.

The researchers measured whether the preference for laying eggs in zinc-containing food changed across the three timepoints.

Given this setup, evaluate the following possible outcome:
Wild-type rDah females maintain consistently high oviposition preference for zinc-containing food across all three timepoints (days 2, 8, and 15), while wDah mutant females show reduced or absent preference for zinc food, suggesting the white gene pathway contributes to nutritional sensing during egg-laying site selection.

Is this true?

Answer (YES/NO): NO